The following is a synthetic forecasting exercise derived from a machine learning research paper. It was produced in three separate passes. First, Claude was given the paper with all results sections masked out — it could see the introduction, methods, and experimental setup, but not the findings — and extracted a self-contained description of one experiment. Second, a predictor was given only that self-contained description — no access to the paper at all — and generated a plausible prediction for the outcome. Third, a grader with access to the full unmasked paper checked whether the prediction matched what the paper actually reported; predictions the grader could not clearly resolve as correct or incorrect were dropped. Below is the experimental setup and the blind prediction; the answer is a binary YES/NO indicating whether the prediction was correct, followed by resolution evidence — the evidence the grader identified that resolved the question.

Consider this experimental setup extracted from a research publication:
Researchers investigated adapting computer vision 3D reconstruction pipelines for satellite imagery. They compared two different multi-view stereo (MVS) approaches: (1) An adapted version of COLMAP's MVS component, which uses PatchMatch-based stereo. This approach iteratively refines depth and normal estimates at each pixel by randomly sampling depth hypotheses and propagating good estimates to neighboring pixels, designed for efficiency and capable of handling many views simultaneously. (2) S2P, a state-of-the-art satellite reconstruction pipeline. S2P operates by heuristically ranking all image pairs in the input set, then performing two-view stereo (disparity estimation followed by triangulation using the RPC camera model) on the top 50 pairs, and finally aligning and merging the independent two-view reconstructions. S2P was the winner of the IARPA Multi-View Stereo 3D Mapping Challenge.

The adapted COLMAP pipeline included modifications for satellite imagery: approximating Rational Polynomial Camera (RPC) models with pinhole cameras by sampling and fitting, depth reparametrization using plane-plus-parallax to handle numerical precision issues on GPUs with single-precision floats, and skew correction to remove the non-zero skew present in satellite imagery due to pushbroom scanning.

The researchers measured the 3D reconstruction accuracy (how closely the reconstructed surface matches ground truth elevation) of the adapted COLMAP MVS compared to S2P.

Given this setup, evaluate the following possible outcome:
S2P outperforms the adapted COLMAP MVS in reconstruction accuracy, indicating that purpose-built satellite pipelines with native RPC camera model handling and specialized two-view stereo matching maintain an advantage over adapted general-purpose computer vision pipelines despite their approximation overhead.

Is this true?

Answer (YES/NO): NO